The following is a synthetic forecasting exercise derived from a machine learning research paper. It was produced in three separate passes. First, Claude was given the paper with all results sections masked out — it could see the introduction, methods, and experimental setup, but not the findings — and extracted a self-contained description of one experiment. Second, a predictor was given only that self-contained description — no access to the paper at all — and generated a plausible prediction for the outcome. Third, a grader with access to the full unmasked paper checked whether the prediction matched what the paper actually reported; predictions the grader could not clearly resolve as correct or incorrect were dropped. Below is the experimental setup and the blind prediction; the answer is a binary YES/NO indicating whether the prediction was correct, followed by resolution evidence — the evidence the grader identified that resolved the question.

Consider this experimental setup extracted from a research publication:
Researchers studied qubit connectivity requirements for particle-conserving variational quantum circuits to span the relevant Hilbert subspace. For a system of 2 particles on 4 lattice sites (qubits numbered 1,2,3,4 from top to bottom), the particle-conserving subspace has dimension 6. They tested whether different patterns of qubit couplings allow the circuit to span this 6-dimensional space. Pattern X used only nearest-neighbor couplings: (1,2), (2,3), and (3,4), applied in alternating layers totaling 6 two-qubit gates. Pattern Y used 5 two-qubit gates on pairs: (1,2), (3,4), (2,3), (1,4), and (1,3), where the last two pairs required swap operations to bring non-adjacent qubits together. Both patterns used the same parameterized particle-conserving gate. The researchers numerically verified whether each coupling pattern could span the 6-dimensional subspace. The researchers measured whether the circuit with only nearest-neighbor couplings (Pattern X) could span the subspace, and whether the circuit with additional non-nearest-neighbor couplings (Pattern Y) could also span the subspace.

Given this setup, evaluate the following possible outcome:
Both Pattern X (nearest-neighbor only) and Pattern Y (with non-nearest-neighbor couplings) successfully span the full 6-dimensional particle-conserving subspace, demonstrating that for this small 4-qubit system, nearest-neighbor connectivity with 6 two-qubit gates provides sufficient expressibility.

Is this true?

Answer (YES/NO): YES